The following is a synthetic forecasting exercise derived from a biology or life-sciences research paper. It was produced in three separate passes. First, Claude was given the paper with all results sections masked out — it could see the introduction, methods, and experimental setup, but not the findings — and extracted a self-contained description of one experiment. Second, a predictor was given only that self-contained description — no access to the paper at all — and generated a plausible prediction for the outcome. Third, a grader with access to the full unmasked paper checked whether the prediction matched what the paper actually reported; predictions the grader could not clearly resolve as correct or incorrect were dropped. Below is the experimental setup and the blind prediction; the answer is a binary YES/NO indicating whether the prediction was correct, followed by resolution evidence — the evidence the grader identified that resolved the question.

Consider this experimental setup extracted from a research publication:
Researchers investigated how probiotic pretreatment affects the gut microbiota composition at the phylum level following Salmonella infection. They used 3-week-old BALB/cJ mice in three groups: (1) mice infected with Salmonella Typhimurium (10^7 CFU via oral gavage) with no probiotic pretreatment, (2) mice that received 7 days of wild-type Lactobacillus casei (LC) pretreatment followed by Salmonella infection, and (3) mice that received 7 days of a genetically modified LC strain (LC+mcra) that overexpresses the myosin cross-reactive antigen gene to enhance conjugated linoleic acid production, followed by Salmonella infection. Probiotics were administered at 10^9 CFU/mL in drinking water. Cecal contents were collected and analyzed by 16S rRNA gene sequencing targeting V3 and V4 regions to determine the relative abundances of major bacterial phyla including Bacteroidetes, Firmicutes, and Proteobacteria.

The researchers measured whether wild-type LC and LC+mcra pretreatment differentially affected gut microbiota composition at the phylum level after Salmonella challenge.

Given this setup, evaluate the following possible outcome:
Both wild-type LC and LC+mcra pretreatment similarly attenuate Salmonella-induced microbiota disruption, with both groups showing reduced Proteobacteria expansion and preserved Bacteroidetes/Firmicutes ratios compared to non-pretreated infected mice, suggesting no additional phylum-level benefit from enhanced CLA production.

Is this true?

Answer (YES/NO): NO